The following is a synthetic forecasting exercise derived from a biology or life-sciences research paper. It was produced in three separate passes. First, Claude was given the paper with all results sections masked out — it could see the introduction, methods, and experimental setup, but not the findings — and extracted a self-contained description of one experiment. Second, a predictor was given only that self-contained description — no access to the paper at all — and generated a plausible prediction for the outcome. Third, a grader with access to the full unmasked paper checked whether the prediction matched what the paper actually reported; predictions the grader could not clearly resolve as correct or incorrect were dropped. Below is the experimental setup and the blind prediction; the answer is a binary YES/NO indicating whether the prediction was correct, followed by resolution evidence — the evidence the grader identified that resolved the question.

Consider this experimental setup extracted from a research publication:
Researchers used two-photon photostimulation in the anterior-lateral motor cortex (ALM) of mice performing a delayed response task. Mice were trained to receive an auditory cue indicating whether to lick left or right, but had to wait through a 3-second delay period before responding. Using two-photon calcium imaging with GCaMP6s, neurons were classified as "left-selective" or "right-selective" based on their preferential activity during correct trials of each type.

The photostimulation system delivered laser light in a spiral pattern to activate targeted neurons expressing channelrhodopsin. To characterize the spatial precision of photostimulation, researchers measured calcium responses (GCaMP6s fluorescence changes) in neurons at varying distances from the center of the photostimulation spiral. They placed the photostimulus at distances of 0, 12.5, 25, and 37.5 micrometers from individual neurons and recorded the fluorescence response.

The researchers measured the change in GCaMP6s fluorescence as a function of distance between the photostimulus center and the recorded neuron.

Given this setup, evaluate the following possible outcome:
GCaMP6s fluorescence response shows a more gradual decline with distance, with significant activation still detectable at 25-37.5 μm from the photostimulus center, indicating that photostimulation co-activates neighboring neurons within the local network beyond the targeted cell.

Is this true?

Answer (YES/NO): NO